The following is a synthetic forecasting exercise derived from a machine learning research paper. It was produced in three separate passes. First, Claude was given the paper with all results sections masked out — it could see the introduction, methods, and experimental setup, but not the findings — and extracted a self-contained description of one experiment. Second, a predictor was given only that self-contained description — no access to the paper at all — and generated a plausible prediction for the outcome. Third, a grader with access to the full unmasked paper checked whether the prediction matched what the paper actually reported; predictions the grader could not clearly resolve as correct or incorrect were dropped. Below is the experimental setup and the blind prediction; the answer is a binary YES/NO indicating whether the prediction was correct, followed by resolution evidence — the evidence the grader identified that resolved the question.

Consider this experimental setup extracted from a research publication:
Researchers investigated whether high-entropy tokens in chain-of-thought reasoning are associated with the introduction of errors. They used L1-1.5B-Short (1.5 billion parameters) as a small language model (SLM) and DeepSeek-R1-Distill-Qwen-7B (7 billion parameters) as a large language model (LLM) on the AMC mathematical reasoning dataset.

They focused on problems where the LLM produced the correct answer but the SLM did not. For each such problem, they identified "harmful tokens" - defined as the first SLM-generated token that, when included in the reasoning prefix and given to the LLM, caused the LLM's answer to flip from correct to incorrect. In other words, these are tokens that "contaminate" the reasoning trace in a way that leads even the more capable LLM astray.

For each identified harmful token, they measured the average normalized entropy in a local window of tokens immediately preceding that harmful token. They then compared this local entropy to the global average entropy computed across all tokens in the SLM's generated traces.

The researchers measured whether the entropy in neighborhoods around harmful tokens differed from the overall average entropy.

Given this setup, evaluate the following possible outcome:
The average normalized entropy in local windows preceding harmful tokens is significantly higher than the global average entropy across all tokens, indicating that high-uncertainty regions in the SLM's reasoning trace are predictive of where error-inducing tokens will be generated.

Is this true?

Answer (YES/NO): YES